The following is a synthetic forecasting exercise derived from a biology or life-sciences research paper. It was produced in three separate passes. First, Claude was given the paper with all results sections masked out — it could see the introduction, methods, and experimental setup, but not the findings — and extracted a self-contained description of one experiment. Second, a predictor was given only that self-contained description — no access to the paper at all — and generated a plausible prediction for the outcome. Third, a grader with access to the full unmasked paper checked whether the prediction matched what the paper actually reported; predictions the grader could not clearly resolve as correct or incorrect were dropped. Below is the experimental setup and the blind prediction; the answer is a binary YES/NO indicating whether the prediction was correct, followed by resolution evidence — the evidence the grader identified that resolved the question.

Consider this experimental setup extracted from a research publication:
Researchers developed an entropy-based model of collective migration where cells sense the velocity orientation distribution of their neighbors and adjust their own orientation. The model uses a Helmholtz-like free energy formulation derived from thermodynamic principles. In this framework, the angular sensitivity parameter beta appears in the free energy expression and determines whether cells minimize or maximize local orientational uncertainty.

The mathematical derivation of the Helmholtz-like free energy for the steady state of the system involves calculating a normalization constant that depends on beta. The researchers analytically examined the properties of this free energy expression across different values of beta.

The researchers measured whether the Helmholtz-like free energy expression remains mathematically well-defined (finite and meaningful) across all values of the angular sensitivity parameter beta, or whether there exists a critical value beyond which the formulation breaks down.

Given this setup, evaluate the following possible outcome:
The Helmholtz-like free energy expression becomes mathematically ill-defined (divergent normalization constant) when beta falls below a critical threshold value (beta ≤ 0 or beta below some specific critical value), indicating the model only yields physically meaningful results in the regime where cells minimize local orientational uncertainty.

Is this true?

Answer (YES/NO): NO